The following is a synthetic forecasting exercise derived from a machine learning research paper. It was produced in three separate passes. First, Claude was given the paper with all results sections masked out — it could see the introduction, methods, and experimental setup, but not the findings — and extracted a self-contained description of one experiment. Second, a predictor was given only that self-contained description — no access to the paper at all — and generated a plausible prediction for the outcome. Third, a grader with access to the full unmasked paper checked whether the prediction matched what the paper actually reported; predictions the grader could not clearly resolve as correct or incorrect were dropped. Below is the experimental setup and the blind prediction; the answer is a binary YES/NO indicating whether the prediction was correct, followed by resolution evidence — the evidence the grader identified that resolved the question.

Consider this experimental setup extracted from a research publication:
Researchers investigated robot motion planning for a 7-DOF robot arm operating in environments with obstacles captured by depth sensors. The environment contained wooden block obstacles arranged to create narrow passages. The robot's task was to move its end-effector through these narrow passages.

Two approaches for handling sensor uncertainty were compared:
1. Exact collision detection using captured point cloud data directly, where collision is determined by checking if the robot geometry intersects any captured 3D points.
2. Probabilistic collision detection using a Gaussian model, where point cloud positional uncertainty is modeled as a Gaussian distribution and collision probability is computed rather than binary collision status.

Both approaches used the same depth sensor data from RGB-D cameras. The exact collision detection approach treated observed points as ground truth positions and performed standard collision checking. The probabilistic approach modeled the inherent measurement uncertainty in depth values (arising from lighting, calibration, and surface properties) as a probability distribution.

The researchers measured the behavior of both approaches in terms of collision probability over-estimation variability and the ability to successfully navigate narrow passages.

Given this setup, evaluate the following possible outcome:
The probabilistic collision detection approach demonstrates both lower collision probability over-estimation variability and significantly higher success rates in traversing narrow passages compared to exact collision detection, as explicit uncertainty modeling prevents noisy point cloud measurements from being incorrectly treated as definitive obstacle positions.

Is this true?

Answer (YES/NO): YES